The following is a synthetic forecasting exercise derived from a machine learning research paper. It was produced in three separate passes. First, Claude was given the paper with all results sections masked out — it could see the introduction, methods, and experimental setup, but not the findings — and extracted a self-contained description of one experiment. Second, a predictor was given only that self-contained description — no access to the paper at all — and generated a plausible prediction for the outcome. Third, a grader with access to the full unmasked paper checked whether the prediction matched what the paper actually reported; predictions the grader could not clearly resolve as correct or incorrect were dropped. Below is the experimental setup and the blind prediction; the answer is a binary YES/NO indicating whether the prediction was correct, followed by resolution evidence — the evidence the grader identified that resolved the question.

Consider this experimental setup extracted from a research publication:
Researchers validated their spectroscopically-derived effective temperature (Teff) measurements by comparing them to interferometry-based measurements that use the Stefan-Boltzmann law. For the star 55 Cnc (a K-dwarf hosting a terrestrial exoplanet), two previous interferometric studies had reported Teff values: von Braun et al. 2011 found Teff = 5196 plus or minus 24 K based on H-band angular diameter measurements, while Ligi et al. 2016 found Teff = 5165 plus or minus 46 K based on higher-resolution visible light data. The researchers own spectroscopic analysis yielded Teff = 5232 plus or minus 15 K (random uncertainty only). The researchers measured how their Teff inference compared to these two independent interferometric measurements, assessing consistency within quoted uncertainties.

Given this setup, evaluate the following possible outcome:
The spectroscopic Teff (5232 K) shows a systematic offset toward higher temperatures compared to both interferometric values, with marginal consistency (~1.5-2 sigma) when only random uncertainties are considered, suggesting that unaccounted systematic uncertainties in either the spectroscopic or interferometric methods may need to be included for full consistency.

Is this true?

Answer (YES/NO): NO